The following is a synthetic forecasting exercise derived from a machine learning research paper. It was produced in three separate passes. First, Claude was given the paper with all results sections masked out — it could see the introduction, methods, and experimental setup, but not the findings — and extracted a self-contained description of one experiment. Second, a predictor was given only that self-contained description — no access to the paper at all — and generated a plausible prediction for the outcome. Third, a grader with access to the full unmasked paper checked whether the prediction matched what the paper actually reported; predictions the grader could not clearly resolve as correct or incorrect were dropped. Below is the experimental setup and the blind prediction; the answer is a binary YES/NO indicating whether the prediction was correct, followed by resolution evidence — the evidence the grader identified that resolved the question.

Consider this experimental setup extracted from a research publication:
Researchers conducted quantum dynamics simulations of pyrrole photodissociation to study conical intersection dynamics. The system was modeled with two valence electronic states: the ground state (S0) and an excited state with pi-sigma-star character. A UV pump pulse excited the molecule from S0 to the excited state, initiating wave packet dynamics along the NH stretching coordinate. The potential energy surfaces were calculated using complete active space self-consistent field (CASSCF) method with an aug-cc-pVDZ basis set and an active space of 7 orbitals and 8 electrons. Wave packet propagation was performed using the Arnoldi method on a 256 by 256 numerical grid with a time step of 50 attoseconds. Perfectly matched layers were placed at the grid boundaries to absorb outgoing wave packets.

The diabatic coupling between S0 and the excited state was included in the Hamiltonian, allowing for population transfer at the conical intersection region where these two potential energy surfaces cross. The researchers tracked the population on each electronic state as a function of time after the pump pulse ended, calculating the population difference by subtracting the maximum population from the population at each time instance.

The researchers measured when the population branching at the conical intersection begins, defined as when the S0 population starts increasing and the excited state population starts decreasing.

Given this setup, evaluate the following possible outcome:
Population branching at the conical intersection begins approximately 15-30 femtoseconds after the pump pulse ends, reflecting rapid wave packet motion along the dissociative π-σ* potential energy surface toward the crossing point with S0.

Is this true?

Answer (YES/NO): NO